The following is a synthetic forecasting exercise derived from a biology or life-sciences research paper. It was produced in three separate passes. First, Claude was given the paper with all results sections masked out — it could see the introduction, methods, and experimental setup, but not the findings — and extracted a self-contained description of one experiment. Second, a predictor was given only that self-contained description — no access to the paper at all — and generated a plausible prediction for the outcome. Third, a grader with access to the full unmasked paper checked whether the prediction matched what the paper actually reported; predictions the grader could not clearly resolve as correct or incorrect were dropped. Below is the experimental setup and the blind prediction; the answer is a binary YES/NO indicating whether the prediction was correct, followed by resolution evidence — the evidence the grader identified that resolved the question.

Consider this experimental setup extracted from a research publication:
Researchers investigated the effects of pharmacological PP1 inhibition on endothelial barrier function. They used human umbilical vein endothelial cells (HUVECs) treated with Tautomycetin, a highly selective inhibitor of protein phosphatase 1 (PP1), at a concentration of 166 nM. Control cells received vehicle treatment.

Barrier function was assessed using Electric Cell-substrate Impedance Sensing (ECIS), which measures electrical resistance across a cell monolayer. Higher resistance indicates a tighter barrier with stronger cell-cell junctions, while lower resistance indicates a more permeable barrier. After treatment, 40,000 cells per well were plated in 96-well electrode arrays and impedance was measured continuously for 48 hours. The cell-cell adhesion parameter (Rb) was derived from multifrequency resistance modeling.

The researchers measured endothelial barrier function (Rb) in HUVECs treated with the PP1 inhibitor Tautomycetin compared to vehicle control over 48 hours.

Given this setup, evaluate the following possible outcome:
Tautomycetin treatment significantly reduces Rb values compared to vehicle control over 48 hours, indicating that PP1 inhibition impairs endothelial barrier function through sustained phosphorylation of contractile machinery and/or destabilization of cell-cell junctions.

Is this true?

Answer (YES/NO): YES